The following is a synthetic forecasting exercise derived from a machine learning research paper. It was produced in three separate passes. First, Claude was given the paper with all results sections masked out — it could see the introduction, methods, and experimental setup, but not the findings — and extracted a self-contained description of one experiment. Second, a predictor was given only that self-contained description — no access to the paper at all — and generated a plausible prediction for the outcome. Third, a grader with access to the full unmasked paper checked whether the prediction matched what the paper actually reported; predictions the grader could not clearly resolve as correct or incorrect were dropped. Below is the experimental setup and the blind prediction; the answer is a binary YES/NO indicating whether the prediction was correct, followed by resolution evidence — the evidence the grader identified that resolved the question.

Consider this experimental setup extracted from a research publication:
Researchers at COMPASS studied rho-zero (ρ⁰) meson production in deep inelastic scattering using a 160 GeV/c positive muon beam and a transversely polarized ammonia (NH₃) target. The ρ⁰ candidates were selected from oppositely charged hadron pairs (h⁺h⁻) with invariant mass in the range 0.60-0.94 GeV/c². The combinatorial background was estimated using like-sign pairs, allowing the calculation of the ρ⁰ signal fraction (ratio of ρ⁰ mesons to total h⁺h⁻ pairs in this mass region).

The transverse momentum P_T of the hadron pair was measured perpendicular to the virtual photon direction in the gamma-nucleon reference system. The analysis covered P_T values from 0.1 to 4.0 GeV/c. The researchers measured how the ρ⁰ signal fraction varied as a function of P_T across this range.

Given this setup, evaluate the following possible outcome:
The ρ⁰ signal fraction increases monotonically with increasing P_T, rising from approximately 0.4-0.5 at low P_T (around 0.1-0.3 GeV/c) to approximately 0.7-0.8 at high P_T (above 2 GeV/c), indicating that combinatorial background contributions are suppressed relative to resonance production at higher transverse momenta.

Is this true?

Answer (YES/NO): NO